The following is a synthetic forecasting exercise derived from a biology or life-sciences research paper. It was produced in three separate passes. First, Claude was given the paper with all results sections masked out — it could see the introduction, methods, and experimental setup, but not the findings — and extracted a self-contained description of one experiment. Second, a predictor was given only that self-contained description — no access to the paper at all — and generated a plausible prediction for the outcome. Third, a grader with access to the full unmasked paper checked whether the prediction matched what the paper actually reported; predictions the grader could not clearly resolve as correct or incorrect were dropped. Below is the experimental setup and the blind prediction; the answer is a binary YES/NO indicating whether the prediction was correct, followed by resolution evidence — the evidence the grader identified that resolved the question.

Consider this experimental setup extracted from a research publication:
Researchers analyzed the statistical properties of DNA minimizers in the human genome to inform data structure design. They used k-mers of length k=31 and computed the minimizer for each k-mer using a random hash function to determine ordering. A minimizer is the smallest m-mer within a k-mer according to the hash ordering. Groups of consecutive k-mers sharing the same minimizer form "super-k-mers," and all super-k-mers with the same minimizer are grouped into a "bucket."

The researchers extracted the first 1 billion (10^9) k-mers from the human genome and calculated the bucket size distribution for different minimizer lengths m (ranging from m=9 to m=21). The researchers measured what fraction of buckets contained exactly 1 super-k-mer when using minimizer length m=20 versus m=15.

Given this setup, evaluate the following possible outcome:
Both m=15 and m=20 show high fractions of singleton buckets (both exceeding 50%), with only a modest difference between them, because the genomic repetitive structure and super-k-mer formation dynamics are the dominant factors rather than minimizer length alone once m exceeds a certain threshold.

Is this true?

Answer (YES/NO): NO